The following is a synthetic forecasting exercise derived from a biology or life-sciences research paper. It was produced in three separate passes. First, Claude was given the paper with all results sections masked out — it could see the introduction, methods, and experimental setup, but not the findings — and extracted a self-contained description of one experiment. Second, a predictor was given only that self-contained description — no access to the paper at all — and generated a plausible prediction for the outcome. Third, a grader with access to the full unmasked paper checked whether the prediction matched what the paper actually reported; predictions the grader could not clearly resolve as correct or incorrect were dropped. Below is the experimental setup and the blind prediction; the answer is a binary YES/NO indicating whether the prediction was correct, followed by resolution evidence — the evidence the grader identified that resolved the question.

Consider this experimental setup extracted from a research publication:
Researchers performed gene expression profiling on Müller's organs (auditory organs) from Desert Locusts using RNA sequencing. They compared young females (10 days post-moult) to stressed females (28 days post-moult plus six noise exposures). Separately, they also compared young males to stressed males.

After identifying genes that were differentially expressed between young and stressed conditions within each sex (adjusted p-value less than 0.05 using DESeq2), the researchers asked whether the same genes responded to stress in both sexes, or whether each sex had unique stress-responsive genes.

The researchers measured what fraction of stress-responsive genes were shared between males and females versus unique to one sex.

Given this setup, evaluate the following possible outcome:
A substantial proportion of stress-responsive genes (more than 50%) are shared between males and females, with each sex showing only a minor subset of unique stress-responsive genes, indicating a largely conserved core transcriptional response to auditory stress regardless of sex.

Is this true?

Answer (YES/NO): NO